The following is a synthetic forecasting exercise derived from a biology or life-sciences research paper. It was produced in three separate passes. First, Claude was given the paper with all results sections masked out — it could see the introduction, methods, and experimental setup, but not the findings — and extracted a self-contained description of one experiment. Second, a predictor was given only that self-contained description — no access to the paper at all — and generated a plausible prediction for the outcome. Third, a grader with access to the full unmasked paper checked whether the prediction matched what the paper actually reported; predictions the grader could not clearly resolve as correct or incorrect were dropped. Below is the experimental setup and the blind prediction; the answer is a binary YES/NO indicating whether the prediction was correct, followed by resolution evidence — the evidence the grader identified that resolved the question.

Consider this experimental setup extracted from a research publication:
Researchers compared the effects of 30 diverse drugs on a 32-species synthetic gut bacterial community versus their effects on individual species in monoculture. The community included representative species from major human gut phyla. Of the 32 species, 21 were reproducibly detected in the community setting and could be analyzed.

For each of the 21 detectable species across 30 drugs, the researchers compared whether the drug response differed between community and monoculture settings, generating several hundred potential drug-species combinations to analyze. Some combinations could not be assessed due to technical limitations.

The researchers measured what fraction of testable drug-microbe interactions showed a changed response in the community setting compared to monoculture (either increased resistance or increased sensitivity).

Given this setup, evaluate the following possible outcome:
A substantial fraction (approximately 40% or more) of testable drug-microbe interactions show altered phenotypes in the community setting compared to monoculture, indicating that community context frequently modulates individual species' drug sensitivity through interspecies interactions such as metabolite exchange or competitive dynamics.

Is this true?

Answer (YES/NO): NO